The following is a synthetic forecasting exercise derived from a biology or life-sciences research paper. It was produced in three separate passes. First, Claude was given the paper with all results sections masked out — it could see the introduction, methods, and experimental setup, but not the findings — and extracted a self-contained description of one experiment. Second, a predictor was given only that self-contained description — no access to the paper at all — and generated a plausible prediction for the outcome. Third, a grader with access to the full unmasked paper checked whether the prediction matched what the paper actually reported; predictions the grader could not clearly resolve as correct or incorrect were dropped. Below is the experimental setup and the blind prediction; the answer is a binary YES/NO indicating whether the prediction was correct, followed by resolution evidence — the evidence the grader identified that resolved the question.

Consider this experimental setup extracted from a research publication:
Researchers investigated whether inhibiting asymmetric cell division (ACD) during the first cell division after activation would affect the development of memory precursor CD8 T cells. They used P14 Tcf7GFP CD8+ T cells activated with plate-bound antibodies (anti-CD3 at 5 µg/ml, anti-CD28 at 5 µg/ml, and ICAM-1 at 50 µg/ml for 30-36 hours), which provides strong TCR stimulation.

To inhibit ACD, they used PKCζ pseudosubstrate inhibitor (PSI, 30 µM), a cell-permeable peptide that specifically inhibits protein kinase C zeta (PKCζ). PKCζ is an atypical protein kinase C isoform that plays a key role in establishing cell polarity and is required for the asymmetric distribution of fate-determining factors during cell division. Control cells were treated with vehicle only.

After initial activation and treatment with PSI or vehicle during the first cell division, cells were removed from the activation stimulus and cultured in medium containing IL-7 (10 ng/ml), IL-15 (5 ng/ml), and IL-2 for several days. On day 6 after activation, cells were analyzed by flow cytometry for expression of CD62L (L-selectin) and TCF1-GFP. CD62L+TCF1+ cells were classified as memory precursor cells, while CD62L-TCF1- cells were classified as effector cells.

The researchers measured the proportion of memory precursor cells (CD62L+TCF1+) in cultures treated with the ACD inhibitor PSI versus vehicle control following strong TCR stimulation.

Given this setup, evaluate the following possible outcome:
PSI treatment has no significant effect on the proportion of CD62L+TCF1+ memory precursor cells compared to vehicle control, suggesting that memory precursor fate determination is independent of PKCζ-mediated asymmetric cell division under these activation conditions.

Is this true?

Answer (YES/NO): NO